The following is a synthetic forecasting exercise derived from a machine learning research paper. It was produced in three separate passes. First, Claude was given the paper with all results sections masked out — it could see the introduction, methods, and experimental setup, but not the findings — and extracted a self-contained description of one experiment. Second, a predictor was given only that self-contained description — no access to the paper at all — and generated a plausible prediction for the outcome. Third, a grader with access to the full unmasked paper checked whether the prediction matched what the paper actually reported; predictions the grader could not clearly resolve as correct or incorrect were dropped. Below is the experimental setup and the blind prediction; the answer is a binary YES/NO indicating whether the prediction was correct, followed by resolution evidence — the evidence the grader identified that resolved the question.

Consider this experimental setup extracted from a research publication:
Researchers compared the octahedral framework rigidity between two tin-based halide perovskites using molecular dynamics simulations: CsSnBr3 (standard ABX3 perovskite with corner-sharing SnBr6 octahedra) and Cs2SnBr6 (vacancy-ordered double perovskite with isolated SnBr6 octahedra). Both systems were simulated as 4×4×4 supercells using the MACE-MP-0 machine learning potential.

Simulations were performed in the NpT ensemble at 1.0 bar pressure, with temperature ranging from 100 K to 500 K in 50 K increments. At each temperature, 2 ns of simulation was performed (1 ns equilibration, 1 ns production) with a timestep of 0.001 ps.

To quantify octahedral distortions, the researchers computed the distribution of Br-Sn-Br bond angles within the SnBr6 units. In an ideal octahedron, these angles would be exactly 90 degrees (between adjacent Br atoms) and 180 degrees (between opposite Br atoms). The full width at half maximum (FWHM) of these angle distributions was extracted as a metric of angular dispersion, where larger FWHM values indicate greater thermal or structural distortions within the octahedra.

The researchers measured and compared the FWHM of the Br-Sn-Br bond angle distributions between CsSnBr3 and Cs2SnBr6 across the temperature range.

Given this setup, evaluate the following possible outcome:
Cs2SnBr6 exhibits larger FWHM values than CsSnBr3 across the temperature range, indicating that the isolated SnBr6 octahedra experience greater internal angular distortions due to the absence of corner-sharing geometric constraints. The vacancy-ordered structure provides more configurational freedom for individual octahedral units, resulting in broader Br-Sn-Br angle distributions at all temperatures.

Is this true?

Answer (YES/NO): NO